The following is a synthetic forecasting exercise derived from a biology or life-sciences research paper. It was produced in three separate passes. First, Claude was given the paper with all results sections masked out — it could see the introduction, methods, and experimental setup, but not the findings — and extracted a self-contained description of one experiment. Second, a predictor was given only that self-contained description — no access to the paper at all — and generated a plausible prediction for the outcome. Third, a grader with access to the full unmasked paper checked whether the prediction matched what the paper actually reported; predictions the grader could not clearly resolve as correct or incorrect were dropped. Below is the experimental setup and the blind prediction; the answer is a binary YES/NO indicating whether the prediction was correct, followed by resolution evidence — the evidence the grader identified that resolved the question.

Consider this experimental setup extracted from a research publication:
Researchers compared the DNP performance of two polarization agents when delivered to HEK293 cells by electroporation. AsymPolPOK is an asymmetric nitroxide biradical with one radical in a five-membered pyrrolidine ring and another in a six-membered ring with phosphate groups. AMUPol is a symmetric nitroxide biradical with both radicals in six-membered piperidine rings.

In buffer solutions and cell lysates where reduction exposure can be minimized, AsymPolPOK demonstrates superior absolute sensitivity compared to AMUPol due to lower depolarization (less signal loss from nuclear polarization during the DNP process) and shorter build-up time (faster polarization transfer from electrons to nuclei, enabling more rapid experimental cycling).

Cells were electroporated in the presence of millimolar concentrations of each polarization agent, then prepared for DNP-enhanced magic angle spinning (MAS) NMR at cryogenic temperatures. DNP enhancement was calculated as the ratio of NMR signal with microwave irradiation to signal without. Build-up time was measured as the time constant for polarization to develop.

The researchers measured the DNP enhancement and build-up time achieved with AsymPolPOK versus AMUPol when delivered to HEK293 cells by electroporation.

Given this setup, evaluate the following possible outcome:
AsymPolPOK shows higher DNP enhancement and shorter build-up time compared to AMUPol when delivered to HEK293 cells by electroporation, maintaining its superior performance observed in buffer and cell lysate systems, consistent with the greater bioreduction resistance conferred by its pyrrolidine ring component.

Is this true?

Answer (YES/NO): NO